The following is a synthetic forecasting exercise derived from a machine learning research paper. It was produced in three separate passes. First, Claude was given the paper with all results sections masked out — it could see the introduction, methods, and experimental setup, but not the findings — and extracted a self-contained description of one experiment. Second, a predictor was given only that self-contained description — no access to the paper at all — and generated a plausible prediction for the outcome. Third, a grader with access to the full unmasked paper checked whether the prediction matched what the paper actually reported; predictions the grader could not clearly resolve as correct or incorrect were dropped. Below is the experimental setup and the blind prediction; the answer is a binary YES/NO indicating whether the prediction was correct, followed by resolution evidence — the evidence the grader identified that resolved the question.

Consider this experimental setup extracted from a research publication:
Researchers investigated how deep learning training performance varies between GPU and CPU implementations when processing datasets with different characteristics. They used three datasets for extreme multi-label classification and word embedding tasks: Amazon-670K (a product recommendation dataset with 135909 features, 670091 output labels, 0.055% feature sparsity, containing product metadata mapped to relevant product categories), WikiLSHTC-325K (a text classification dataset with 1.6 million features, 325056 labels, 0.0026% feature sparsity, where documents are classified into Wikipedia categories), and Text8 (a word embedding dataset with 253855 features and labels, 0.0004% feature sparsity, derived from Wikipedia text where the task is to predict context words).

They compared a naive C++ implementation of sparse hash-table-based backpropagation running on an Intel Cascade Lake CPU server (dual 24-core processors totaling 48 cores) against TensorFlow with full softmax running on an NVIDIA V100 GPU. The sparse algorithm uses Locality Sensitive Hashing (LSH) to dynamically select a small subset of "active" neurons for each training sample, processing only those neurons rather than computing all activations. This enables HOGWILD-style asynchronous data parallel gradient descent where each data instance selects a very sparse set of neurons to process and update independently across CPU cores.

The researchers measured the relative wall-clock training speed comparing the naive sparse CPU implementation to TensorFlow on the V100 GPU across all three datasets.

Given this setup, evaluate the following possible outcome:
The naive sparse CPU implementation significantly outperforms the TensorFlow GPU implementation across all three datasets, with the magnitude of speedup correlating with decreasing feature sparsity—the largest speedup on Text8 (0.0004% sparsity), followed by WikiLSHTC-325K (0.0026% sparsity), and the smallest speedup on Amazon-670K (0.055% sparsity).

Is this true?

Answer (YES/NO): NO